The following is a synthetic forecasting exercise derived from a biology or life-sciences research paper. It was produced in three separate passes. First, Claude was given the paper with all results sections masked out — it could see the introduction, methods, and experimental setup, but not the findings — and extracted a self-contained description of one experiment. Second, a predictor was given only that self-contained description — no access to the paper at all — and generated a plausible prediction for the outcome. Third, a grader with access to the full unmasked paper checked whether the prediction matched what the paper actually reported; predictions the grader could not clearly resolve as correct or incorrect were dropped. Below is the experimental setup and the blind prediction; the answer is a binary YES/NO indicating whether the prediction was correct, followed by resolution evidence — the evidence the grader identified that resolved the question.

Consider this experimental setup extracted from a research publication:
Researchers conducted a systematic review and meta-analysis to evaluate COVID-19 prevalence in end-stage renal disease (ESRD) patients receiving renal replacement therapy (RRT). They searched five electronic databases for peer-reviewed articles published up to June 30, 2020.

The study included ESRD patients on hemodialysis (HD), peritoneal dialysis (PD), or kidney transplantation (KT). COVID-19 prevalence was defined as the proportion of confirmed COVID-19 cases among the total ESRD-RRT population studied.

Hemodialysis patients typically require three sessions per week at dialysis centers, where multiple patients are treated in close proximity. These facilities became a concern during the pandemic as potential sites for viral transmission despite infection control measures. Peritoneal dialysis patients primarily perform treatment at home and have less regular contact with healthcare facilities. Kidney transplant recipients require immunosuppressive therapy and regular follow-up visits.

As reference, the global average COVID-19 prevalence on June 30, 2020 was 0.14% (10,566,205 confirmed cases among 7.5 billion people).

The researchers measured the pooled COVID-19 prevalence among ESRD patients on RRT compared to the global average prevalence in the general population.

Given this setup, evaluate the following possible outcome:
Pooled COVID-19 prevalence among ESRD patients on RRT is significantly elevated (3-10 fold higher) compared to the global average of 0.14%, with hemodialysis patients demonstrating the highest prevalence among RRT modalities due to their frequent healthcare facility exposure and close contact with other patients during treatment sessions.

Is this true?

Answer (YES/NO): NO